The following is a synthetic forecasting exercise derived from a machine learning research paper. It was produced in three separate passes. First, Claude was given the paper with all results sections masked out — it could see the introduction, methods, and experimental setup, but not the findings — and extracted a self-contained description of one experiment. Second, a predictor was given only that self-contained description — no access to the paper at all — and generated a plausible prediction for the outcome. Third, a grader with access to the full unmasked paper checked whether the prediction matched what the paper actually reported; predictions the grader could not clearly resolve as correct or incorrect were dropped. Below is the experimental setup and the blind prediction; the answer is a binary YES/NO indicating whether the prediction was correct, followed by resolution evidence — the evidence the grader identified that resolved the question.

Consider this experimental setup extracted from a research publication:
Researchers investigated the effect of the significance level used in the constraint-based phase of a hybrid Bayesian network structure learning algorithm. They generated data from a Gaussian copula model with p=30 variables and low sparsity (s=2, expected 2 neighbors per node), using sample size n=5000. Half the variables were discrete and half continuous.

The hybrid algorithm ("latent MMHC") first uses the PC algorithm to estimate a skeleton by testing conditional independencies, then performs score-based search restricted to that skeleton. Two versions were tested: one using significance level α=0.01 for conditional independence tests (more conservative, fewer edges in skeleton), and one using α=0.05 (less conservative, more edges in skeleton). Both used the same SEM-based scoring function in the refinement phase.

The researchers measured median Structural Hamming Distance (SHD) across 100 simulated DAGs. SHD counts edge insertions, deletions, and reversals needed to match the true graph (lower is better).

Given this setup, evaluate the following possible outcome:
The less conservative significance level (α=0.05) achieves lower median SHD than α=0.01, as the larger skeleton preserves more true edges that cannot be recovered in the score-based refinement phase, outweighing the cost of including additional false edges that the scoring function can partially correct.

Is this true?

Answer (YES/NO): NO